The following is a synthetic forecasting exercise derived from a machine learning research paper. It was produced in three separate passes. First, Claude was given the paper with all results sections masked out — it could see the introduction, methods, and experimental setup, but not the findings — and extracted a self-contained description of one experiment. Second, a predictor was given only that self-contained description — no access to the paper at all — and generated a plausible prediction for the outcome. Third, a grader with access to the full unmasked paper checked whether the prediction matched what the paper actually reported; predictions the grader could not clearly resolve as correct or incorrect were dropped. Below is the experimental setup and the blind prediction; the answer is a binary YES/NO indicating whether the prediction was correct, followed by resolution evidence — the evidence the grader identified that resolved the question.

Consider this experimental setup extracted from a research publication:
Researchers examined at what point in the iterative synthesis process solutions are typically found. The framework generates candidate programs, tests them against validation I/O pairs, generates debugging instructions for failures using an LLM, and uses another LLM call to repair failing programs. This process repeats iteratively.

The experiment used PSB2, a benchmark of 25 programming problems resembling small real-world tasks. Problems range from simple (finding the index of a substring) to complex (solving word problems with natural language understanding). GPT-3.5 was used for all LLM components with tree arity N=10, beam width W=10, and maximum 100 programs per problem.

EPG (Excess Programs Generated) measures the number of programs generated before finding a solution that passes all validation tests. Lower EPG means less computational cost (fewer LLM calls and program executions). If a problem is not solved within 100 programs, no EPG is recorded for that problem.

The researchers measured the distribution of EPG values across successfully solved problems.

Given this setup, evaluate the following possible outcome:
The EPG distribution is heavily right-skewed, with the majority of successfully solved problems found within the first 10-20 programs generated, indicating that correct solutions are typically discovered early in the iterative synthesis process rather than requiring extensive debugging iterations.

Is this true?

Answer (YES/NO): YES